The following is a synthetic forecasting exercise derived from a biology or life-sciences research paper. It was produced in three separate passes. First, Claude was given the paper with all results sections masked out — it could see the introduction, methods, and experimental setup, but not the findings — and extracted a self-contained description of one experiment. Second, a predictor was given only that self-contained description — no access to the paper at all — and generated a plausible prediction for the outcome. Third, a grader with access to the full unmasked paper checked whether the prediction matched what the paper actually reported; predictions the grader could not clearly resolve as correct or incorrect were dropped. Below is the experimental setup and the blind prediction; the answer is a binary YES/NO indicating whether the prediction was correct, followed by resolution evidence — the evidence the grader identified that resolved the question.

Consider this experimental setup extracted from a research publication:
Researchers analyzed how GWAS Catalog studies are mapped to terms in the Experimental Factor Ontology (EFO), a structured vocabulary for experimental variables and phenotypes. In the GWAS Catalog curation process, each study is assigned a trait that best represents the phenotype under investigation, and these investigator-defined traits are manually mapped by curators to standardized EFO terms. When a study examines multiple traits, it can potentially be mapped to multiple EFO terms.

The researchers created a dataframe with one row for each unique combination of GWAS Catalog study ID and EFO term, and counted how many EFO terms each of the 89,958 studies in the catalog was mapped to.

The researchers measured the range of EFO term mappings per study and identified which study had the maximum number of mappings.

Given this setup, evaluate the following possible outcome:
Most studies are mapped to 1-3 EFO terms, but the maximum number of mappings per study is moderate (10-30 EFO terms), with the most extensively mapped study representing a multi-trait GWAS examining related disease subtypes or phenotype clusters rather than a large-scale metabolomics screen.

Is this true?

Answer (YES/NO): NO